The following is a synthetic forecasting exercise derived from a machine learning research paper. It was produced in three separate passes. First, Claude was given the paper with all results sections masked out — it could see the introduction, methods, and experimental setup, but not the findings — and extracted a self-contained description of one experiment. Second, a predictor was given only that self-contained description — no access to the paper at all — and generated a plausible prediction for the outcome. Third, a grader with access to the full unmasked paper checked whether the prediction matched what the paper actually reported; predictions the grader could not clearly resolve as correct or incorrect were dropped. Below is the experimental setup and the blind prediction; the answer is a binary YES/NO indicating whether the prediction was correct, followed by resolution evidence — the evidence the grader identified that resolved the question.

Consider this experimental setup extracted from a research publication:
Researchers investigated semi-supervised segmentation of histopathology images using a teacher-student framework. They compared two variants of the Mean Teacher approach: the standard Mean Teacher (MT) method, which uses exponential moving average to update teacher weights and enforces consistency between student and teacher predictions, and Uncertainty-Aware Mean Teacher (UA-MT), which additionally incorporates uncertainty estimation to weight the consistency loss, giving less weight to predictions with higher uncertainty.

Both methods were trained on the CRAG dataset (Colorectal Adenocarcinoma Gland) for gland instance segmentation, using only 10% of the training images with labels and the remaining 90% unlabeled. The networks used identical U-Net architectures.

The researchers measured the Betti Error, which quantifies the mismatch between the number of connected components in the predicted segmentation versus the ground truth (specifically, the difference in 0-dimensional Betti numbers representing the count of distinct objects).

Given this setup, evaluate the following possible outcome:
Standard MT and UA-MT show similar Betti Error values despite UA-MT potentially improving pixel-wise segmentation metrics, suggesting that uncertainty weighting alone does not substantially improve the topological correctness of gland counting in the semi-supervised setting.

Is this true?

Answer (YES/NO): NO